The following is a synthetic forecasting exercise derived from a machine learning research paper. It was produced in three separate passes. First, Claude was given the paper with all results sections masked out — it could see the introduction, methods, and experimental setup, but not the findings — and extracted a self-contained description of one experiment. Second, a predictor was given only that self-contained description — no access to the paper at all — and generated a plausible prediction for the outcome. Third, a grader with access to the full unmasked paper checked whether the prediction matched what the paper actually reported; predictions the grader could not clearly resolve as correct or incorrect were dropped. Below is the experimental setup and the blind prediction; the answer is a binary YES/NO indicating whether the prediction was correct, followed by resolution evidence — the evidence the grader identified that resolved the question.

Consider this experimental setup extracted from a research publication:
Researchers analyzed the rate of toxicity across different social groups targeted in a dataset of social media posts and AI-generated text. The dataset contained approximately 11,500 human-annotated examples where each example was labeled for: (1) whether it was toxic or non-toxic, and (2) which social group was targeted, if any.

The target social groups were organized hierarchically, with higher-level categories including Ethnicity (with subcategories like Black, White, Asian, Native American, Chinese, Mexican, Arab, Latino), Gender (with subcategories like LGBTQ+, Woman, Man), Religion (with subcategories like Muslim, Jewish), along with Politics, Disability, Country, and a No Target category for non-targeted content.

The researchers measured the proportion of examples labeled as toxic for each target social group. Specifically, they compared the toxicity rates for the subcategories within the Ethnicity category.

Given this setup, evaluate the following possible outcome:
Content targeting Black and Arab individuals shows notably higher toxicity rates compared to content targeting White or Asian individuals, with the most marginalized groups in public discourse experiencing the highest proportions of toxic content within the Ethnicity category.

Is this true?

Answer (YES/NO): YES